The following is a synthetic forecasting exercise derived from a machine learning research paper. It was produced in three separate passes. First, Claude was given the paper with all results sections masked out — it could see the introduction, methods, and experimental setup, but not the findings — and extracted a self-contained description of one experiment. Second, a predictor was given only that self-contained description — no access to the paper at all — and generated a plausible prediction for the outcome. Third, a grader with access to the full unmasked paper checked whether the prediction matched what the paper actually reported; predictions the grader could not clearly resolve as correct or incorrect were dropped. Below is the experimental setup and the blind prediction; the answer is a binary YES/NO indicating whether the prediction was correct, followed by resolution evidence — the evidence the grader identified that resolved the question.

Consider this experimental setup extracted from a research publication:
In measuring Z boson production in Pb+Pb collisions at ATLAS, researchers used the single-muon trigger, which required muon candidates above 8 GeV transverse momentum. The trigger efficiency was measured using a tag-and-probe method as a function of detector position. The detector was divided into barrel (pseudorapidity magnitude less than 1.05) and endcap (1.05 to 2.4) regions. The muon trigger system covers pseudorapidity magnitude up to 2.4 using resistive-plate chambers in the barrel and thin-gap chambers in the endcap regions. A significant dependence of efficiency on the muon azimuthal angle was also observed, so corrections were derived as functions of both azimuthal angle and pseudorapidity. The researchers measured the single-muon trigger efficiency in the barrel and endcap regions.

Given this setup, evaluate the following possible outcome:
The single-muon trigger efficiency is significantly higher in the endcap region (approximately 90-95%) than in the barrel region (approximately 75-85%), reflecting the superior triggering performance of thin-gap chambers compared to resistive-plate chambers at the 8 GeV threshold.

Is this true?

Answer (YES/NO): NO